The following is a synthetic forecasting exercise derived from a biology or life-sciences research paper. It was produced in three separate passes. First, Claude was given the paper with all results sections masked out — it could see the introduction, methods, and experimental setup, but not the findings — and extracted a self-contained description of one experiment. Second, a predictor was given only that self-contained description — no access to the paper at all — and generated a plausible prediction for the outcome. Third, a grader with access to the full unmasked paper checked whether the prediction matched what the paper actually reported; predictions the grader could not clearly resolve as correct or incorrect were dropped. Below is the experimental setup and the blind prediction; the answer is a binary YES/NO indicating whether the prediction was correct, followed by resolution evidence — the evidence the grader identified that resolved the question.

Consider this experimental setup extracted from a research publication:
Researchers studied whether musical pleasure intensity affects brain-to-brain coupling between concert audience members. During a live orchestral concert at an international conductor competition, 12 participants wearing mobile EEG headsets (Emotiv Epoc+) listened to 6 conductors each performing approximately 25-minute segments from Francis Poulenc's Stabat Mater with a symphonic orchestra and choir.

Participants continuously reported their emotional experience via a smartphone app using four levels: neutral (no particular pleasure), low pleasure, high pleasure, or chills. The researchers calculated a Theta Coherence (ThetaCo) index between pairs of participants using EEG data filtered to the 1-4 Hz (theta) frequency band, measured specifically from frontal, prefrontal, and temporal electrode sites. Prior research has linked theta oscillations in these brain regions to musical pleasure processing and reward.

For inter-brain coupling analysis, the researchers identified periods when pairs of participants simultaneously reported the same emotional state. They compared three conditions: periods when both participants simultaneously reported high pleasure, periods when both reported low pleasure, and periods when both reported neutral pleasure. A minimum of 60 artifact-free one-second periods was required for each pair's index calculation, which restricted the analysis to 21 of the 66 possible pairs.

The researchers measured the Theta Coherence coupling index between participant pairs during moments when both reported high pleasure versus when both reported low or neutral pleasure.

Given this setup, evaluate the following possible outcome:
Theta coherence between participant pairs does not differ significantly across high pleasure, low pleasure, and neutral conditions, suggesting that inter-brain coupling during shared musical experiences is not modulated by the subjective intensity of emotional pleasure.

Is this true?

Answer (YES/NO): NO